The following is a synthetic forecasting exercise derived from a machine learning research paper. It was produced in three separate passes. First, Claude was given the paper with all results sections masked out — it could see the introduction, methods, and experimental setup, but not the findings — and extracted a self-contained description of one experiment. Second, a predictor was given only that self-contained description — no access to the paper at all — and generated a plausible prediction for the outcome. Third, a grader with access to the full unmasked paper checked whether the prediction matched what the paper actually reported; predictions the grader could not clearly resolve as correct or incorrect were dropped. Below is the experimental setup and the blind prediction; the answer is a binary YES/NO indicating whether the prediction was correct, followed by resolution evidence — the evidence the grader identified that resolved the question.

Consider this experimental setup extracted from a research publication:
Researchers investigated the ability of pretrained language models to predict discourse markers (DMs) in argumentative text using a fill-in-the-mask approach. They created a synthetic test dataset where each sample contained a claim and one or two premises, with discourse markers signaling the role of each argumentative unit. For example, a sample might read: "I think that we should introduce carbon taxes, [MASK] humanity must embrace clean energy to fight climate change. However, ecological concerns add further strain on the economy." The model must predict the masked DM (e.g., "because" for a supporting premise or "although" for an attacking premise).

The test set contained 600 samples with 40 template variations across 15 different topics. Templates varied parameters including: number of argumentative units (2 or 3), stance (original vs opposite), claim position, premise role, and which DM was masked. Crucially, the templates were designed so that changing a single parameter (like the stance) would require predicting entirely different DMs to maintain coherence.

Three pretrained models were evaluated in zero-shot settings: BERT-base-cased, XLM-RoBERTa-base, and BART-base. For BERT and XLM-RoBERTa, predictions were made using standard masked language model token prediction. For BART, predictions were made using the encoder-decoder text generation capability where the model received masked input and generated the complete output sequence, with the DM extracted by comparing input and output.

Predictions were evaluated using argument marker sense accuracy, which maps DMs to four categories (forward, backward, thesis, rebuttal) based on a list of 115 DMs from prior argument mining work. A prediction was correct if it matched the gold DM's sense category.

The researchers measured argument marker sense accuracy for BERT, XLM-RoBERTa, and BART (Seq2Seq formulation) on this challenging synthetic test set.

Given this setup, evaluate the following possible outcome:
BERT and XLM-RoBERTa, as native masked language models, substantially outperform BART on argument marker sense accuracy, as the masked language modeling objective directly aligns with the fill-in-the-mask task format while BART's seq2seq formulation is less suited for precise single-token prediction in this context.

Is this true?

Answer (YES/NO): YES